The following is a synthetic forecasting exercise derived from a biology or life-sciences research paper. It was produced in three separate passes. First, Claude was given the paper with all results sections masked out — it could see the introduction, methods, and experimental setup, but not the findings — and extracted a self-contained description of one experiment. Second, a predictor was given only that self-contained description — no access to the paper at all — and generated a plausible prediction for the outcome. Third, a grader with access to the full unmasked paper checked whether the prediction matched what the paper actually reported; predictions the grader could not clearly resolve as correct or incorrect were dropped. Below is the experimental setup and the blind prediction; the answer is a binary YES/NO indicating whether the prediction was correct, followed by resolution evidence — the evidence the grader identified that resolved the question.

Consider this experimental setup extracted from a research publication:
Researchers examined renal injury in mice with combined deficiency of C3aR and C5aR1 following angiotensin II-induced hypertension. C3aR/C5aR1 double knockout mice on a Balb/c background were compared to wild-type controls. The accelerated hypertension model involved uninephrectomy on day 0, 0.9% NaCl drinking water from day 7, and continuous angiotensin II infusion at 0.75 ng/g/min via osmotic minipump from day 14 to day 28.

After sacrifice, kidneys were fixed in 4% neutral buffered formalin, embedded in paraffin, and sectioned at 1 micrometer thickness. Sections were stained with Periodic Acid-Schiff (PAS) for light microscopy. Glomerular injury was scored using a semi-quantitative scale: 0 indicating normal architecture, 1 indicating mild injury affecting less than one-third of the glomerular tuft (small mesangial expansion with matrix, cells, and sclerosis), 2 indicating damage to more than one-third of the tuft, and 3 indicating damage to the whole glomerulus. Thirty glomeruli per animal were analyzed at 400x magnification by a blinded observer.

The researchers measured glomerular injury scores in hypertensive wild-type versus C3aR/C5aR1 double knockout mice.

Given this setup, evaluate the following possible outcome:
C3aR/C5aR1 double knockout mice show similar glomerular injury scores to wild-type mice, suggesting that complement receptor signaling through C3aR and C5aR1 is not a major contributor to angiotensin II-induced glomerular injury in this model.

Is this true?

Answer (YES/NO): YES